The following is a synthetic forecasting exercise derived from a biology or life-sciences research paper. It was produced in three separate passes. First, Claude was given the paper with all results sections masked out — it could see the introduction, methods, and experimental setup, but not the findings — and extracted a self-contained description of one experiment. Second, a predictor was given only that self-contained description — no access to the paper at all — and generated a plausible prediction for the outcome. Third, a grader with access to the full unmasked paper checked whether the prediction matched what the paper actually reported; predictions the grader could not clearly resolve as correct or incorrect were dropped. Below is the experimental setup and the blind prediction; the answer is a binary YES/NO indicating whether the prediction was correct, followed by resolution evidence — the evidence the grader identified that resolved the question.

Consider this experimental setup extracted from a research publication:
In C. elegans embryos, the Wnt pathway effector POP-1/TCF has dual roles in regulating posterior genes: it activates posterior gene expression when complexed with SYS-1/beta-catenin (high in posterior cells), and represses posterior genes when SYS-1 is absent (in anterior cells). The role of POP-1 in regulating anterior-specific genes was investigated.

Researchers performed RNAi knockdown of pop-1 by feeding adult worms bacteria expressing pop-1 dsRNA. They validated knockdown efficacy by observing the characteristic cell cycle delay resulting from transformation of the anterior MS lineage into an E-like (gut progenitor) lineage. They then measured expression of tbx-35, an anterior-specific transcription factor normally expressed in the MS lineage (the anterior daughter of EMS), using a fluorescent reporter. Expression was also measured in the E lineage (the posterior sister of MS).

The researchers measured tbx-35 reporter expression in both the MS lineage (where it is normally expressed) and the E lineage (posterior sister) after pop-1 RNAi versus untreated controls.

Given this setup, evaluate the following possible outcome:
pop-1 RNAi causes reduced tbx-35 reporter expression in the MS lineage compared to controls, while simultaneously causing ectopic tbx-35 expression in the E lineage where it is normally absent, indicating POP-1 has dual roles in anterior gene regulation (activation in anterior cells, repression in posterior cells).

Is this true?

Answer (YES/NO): YES